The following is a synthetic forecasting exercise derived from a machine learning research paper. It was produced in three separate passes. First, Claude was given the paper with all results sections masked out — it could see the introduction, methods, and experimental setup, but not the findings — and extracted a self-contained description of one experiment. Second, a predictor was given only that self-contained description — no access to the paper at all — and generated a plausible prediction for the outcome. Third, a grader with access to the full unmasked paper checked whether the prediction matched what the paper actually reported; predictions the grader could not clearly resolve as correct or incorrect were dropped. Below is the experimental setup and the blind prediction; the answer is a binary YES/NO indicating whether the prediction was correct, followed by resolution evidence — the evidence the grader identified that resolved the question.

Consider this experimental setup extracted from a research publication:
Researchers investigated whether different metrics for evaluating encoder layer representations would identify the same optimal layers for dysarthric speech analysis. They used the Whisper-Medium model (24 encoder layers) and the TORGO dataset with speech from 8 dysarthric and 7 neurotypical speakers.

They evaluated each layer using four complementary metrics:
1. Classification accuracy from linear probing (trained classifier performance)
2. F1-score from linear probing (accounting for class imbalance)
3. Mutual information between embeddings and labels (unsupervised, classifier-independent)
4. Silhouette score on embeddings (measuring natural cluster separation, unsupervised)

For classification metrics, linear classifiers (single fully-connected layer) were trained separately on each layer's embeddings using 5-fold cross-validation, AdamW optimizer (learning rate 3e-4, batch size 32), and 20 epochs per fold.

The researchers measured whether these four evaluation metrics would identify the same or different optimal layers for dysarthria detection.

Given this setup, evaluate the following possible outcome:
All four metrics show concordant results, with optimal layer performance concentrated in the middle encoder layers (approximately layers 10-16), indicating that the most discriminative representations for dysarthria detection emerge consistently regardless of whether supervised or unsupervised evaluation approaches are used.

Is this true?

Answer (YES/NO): YES